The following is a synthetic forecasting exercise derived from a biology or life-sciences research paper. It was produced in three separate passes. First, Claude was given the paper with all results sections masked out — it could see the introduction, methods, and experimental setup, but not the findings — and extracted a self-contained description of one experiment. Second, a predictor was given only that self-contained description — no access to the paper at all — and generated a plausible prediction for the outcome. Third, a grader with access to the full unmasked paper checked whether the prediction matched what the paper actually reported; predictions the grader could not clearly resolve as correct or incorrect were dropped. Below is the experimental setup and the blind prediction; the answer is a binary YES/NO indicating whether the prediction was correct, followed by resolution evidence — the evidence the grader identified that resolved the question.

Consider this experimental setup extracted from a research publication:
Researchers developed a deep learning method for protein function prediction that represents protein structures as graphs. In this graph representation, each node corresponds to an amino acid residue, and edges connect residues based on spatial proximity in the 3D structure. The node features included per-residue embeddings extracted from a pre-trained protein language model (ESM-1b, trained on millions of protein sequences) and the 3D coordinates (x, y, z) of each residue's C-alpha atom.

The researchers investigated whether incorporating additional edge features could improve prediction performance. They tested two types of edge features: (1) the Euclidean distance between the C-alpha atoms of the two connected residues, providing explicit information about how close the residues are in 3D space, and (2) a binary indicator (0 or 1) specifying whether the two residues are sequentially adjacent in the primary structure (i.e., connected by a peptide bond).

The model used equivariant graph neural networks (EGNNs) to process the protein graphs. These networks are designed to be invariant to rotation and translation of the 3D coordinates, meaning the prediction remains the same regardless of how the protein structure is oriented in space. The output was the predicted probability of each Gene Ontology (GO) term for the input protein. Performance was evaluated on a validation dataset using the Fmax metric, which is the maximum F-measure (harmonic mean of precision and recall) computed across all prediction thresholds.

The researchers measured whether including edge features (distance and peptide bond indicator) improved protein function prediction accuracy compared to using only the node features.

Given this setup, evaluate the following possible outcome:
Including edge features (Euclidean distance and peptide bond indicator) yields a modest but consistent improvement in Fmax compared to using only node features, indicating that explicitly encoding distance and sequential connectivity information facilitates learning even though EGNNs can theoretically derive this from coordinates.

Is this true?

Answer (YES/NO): NO